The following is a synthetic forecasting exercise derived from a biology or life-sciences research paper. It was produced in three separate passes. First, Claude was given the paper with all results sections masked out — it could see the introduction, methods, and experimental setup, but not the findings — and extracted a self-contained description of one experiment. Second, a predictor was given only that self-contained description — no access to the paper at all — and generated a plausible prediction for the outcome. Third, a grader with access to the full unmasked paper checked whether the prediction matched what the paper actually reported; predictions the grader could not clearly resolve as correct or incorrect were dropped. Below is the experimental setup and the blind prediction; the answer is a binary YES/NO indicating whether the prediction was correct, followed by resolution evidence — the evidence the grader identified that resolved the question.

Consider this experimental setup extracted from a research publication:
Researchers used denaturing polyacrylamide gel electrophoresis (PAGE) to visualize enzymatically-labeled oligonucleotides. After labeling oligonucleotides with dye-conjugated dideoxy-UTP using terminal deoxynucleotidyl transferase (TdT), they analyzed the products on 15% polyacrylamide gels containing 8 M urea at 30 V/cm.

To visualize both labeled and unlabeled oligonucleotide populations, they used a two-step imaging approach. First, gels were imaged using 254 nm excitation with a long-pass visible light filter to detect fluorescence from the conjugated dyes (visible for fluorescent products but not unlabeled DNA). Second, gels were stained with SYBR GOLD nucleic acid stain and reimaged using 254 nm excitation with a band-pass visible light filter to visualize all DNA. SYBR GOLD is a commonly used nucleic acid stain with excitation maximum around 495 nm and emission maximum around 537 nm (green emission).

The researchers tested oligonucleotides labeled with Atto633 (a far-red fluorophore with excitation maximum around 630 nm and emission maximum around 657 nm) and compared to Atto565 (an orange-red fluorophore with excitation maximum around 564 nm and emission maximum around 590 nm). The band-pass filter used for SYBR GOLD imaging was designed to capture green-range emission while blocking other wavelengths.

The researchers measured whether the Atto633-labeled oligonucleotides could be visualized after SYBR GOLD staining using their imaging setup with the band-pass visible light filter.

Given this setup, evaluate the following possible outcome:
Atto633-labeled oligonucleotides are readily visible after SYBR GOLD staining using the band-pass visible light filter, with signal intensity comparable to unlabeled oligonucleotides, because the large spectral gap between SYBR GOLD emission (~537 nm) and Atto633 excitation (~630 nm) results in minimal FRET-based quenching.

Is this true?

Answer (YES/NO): NO